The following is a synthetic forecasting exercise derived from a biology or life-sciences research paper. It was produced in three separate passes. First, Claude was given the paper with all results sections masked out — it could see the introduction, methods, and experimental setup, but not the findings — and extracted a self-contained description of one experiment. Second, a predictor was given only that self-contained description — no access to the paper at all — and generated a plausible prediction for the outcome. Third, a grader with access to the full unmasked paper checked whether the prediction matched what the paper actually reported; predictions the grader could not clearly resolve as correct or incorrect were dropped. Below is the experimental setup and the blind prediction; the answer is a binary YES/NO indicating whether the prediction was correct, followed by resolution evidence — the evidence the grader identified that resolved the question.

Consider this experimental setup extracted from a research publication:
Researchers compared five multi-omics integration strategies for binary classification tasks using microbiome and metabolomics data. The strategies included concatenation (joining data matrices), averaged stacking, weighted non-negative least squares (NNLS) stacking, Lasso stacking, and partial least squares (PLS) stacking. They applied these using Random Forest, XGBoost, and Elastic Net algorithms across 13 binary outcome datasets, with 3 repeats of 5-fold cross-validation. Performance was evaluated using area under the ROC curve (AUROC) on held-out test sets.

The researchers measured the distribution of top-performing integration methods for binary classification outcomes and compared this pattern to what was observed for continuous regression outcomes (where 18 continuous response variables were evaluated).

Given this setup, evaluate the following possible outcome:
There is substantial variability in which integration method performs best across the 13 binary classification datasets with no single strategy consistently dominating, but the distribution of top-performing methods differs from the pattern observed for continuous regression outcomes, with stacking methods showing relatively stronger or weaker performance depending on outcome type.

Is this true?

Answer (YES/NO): YES